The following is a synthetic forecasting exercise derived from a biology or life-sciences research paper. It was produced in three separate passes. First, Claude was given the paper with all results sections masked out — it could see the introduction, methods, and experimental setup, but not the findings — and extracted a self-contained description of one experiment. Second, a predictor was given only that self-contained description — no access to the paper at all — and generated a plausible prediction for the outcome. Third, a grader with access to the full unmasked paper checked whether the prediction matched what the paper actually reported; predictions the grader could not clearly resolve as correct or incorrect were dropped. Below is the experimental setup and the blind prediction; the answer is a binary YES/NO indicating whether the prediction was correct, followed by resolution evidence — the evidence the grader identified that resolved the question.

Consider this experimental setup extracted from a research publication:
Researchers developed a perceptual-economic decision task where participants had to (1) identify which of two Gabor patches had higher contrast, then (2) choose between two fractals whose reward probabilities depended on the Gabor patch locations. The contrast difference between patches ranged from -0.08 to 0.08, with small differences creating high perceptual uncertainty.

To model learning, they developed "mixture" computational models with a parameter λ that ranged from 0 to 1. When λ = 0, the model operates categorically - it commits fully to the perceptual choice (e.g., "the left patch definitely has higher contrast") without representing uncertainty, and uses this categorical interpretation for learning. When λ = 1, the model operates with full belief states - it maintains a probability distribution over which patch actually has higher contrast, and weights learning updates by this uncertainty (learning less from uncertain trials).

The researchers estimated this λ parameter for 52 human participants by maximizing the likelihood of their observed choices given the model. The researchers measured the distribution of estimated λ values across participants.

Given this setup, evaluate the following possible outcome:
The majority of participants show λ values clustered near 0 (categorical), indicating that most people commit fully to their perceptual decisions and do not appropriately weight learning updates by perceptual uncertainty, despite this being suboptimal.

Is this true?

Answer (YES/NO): NO